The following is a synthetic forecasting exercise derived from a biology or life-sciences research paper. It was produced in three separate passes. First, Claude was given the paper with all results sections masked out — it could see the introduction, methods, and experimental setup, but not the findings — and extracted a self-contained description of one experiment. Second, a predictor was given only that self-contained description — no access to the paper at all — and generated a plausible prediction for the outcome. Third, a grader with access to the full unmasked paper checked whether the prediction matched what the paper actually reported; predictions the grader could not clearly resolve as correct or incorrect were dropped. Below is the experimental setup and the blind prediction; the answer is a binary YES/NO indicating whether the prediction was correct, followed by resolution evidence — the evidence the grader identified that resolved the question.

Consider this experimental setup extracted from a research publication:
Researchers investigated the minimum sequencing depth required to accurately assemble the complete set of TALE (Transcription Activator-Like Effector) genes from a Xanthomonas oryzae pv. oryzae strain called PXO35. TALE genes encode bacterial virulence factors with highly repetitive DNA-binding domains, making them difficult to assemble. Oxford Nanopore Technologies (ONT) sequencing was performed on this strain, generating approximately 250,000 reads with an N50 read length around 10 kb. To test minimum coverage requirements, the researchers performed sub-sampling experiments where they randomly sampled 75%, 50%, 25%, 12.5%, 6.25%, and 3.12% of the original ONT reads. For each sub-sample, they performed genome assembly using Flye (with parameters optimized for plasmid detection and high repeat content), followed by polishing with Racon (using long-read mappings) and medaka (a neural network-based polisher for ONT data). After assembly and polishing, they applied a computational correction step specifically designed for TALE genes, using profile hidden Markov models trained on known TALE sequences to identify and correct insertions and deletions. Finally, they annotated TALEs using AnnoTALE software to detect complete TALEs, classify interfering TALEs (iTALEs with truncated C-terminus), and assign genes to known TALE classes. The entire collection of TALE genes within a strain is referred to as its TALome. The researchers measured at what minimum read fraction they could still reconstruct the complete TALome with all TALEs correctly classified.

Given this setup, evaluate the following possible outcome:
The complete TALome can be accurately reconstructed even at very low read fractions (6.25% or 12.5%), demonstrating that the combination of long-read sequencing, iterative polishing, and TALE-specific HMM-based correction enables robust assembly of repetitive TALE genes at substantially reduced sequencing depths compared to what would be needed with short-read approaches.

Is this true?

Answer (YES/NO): YES